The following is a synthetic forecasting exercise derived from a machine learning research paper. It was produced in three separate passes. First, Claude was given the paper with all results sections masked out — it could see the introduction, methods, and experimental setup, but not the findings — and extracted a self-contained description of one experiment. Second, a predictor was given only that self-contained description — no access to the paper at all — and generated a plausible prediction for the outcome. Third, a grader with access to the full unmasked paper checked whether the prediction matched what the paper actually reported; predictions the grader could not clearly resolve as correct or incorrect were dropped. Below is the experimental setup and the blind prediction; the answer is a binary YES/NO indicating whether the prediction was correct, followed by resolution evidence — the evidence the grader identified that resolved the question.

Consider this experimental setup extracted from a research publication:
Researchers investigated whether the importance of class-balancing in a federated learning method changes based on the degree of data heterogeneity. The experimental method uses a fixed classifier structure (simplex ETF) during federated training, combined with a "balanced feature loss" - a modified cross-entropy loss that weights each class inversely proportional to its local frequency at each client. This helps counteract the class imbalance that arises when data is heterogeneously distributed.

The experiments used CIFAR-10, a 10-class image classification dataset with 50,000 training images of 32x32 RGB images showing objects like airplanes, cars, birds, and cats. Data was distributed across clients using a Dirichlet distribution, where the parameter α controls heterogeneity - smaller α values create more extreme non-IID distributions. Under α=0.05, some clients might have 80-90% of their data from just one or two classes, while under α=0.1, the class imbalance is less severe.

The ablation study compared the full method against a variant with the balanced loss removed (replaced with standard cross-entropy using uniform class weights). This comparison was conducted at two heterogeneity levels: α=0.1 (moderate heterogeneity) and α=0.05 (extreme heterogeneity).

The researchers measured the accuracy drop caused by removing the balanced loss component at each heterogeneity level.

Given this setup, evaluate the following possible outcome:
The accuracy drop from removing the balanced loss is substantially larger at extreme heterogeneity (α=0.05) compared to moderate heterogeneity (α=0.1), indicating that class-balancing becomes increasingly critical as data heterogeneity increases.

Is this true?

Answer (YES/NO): YES